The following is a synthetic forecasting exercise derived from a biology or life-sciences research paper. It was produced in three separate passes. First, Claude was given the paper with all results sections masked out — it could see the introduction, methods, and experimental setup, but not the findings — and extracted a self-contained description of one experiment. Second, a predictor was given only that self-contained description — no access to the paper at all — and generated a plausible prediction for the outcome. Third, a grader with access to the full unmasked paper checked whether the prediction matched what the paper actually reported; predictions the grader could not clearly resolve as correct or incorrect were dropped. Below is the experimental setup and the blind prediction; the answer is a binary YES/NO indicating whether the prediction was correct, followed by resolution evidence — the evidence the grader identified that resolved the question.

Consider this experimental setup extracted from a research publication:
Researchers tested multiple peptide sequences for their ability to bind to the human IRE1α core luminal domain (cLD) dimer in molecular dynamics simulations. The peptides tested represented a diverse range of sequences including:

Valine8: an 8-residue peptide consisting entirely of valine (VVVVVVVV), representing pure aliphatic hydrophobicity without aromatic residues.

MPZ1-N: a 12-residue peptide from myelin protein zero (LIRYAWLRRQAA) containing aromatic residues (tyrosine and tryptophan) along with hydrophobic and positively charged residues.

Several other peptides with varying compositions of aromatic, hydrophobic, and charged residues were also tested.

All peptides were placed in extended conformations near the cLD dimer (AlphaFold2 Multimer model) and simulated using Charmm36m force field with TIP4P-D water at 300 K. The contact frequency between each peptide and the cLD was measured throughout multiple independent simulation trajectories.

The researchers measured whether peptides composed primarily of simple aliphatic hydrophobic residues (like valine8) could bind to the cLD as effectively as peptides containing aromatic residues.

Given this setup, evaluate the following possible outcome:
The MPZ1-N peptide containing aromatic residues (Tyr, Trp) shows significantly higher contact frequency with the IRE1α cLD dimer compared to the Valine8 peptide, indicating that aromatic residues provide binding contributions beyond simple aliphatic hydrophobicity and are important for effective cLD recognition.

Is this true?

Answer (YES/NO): YES